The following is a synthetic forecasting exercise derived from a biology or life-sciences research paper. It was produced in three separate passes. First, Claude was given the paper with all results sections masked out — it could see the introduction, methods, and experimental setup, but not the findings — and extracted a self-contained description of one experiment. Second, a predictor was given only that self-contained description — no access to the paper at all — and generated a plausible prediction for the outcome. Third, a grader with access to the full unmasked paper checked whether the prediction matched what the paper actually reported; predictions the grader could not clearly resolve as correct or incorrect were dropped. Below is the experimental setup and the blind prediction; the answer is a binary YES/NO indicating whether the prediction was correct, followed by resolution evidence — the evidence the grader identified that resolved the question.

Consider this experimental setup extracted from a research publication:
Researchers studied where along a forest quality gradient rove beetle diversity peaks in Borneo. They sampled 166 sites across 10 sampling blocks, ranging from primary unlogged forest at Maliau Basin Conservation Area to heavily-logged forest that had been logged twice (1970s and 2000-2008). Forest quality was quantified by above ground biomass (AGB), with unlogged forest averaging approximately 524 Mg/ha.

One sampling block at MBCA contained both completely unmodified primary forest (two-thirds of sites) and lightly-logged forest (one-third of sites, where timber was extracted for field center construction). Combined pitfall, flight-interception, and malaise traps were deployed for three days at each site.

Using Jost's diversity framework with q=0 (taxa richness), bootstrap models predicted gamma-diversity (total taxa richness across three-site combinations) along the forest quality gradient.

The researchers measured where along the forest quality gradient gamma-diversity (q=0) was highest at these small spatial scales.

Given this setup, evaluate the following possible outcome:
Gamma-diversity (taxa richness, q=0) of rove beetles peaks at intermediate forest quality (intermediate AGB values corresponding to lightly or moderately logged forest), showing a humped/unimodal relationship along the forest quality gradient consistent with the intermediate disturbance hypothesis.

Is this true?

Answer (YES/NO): YES